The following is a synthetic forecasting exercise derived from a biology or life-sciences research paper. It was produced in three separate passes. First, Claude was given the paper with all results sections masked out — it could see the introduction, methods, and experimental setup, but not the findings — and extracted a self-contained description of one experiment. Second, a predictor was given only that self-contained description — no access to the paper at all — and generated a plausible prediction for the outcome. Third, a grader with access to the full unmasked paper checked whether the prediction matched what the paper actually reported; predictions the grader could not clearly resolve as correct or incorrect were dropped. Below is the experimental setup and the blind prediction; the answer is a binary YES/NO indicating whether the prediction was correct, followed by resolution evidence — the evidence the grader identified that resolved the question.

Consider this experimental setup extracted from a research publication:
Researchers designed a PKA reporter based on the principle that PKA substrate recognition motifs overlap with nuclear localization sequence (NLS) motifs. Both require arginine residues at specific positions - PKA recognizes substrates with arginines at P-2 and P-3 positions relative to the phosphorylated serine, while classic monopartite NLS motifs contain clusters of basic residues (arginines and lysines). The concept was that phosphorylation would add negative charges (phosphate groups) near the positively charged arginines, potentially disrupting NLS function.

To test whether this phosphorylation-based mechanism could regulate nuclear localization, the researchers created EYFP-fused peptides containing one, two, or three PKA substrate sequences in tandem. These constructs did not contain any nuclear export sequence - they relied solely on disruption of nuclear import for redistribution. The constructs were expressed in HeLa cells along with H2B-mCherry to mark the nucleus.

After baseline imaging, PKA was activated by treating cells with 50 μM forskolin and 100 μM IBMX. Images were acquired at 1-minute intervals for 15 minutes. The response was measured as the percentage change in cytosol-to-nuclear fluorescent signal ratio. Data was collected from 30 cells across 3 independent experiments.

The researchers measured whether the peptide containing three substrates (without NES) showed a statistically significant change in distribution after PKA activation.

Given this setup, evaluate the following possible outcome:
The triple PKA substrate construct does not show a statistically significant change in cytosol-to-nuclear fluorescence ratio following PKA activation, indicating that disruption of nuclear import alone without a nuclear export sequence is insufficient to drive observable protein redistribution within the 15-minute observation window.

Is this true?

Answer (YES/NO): NO